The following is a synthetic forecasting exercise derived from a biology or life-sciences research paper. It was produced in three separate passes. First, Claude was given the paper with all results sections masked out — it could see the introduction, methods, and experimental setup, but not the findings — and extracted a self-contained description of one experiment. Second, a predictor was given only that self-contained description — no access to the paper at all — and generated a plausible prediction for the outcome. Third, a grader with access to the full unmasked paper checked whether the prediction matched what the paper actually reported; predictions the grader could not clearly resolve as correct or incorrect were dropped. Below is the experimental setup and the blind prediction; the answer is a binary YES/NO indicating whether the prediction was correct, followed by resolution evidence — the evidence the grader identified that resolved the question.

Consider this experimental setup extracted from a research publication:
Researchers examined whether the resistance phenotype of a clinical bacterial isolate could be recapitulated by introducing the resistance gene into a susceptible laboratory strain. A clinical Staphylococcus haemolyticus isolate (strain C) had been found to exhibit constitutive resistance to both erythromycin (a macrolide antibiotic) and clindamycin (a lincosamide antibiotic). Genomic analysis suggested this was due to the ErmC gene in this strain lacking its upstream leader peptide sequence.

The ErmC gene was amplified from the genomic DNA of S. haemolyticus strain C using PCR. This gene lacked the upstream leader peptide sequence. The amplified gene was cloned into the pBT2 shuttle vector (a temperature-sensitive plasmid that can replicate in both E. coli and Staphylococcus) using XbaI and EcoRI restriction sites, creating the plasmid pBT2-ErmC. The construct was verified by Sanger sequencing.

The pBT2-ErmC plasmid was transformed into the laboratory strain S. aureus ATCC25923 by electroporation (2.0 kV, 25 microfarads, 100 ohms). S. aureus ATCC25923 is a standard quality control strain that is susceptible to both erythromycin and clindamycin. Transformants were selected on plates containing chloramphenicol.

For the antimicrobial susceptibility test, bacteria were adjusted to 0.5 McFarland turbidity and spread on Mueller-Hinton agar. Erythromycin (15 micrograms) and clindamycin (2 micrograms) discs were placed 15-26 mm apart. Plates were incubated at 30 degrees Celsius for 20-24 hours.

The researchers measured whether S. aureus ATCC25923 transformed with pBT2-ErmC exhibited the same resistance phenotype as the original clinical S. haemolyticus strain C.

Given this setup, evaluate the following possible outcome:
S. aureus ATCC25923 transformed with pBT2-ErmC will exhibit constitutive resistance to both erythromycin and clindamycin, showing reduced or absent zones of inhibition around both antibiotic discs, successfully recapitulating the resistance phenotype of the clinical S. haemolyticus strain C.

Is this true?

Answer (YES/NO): YES